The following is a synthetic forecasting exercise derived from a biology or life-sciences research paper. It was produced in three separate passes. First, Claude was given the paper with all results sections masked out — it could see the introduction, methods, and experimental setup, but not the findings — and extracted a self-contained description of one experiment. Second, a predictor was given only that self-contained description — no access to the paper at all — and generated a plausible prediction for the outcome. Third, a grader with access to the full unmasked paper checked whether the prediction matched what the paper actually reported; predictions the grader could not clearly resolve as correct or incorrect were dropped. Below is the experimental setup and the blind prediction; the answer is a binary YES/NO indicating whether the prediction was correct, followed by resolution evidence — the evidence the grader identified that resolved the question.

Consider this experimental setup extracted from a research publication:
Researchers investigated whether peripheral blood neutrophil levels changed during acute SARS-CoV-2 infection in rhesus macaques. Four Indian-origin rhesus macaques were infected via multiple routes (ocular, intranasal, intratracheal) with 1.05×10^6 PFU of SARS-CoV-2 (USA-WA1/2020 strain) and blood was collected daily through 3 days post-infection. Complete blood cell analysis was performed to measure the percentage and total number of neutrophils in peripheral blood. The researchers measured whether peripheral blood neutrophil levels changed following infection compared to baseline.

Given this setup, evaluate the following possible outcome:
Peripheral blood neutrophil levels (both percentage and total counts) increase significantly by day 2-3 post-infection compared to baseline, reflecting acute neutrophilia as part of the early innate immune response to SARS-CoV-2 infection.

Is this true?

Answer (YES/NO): NO